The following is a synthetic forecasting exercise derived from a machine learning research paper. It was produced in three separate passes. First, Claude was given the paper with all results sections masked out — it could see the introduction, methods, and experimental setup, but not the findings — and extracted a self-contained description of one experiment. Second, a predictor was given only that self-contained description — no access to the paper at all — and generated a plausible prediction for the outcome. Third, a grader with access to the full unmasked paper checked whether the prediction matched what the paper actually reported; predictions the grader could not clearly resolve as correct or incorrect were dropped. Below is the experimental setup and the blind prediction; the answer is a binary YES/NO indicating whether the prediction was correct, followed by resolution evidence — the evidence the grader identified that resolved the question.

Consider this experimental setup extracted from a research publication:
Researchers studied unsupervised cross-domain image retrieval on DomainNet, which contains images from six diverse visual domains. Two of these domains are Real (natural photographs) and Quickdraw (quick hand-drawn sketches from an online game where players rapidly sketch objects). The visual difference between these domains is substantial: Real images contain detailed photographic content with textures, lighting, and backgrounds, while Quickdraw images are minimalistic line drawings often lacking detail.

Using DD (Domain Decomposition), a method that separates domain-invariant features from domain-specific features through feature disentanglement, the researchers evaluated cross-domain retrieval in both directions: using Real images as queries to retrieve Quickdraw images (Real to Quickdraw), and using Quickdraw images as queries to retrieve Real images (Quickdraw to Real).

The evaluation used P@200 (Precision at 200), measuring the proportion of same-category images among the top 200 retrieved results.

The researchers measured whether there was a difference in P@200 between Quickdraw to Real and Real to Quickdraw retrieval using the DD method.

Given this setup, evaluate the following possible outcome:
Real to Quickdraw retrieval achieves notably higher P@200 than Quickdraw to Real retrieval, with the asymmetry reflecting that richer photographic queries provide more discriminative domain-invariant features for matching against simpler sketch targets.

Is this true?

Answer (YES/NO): NO